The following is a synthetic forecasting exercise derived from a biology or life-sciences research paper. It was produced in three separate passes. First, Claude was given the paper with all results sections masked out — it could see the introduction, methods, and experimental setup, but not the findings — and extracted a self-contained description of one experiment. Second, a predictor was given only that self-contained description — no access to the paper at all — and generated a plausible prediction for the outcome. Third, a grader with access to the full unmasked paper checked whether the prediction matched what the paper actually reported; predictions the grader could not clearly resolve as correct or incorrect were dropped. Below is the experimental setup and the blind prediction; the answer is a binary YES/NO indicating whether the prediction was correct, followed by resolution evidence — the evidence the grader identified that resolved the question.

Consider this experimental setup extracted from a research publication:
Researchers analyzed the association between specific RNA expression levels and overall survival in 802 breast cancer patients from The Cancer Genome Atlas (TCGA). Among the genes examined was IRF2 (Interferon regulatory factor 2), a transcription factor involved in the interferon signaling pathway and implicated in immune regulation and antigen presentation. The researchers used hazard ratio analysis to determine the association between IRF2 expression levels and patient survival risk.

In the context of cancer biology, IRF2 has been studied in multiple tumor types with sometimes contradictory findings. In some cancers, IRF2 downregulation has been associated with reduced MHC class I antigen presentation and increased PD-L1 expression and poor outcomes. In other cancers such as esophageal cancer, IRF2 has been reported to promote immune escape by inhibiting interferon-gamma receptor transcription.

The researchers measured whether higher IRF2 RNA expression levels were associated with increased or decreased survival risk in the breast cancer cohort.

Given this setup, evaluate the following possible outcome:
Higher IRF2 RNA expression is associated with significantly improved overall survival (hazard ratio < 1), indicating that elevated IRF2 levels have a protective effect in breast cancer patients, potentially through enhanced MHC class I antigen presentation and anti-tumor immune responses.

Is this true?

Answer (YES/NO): YES